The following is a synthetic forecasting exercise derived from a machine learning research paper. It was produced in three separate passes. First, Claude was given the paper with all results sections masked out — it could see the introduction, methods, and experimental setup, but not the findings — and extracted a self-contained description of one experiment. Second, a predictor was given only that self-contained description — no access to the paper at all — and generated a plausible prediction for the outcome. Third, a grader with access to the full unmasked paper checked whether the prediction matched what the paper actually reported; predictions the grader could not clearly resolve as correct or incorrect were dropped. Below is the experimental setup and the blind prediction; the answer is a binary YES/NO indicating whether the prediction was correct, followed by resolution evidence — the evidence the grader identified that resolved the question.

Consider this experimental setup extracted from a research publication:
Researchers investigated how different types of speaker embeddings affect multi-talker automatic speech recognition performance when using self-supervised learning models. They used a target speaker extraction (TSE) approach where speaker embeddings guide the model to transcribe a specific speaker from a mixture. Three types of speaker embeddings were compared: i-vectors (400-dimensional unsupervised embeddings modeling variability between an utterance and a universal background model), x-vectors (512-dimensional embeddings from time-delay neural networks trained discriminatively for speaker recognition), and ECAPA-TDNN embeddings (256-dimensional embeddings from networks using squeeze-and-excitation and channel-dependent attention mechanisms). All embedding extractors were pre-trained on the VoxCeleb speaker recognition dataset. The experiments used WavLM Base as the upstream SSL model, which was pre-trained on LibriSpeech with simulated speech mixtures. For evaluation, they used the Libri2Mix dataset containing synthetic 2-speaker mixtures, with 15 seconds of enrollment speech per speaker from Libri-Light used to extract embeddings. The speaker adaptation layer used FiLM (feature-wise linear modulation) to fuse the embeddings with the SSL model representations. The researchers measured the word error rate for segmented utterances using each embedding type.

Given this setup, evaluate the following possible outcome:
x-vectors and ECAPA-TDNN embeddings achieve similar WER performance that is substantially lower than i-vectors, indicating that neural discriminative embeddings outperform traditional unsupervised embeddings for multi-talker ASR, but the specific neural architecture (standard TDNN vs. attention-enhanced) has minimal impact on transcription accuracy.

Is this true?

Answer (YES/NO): NO